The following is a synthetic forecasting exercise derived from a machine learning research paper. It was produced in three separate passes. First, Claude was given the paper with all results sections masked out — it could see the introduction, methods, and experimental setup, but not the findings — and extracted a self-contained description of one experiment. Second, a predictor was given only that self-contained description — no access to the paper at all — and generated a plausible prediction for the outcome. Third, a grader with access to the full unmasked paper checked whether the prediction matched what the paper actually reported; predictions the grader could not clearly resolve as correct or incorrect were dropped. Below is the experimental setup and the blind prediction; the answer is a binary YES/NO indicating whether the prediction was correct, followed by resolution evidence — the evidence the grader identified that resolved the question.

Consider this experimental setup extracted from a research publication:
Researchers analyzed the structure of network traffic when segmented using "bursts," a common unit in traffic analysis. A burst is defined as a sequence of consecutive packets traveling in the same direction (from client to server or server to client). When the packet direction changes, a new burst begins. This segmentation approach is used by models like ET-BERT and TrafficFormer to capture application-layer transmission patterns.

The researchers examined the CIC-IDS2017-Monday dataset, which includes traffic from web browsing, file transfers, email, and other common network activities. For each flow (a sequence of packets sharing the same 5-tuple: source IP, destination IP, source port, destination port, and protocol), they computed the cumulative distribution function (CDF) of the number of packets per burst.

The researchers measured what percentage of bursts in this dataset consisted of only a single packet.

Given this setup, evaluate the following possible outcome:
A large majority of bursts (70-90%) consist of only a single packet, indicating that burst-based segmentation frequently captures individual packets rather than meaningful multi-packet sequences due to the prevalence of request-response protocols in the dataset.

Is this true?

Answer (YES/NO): NO